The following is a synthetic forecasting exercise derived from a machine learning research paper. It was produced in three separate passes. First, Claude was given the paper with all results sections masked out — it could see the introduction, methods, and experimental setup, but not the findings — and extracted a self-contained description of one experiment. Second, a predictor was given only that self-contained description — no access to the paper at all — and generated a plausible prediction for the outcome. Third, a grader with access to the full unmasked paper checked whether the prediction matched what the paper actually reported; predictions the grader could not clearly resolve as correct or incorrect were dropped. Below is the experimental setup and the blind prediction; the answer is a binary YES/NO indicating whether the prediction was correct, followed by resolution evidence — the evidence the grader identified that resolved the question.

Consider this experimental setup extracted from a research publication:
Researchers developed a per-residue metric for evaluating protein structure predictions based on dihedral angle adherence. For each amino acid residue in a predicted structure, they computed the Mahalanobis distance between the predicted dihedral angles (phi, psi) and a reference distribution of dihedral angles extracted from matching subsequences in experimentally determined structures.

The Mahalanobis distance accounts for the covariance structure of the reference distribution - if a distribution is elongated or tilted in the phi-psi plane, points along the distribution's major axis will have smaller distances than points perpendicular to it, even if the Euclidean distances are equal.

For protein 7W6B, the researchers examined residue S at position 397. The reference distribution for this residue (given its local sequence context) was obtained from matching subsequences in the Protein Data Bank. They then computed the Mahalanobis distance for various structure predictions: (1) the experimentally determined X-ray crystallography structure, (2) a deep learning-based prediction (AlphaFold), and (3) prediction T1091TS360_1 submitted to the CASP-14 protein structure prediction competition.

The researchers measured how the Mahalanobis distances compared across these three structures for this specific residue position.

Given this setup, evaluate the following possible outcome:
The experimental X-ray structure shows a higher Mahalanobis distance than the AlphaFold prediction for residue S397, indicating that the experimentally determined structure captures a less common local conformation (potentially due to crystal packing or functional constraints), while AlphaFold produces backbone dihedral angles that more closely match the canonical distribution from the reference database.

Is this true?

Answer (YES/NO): NO